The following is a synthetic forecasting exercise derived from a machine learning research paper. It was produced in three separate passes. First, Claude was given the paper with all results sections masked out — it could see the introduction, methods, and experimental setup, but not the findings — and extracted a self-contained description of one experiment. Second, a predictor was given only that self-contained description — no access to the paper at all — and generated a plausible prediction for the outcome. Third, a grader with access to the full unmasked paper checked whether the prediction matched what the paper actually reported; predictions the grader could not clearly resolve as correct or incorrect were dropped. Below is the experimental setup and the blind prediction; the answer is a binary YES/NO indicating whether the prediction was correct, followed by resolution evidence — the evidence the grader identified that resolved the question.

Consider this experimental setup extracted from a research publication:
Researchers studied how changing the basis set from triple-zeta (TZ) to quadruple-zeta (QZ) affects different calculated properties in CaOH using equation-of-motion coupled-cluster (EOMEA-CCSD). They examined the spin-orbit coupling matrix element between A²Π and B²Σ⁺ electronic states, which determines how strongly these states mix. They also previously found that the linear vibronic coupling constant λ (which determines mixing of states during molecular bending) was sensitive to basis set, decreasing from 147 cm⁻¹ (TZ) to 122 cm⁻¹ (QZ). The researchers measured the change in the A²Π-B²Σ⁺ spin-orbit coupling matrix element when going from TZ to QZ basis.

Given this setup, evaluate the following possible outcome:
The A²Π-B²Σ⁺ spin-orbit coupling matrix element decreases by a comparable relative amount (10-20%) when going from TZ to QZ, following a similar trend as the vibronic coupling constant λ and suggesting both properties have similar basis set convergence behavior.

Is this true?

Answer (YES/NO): NO